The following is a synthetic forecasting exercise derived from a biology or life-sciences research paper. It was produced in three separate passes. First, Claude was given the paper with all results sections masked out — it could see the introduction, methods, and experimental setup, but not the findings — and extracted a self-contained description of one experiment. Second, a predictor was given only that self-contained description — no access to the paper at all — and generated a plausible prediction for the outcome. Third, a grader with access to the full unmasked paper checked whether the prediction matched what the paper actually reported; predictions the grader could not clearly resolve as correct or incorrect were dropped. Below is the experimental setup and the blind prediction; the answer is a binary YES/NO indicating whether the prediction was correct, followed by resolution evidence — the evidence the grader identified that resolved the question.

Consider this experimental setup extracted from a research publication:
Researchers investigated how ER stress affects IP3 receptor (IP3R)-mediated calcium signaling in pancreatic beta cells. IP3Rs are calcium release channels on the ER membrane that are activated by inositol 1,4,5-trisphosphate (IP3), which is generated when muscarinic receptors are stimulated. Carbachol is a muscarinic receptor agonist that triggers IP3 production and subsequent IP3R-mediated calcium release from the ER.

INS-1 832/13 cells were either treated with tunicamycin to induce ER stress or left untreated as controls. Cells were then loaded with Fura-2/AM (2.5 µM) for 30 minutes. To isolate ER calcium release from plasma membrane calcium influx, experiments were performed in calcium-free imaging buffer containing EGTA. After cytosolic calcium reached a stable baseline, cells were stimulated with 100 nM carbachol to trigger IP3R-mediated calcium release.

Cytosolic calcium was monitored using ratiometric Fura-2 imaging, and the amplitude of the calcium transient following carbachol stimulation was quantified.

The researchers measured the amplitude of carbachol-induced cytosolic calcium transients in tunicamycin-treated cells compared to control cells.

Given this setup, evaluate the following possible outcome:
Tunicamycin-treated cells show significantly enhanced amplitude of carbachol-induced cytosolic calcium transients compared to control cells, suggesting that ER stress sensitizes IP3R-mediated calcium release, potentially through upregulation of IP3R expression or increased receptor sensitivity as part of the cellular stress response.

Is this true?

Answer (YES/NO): NO